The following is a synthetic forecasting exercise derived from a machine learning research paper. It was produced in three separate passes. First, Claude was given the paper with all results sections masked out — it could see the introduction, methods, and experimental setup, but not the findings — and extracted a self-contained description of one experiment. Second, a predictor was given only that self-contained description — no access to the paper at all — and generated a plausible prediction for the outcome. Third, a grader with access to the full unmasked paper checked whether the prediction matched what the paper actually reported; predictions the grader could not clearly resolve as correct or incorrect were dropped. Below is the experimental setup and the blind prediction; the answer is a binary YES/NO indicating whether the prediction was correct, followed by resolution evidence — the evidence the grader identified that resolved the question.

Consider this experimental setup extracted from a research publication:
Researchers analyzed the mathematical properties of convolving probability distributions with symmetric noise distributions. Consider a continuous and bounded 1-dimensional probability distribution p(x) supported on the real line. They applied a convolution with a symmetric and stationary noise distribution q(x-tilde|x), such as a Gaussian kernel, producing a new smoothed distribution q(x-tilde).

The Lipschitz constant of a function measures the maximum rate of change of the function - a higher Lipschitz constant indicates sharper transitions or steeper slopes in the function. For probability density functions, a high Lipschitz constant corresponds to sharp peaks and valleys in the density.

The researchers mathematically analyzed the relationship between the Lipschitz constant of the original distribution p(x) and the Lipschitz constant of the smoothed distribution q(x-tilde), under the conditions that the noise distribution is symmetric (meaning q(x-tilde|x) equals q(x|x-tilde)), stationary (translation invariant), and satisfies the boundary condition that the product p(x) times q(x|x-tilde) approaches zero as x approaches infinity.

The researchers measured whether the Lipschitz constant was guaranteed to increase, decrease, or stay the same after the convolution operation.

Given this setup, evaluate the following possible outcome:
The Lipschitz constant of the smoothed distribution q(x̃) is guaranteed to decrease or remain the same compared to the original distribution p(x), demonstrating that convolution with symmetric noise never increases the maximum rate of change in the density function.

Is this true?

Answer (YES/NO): YES